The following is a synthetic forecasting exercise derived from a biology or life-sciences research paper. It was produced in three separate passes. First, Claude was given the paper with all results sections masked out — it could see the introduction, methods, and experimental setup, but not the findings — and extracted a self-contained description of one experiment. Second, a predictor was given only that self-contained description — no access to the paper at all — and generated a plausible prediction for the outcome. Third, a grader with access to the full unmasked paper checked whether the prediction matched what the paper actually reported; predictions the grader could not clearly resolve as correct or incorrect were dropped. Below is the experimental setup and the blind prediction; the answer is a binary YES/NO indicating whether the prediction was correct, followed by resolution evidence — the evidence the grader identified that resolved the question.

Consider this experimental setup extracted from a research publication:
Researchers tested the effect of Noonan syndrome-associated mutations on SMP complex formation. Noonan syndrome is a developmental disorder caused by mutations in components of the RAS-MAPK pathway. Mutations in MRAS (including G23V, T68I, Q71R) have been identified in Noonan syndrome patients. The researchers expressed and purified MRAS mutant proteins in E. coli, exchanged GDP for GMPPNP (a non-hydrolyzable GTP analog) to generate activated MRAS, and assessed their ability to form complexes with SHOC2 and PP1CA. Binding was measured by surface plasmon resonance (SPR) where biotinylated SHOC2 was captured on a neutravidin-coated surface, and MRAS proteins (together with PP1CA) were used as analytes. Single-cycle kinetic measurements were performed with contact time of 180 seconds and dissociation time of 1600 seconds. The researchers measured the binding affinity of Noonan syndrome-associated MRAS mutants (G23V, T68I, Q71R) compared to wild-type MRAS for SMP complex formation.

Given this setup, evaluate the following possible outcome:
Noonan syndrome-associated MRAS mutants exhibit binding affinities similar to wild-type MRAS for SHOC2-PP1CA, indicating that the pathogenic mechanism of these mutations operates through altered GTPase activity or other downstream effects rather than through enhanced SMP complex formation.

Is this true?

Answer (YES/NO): YES